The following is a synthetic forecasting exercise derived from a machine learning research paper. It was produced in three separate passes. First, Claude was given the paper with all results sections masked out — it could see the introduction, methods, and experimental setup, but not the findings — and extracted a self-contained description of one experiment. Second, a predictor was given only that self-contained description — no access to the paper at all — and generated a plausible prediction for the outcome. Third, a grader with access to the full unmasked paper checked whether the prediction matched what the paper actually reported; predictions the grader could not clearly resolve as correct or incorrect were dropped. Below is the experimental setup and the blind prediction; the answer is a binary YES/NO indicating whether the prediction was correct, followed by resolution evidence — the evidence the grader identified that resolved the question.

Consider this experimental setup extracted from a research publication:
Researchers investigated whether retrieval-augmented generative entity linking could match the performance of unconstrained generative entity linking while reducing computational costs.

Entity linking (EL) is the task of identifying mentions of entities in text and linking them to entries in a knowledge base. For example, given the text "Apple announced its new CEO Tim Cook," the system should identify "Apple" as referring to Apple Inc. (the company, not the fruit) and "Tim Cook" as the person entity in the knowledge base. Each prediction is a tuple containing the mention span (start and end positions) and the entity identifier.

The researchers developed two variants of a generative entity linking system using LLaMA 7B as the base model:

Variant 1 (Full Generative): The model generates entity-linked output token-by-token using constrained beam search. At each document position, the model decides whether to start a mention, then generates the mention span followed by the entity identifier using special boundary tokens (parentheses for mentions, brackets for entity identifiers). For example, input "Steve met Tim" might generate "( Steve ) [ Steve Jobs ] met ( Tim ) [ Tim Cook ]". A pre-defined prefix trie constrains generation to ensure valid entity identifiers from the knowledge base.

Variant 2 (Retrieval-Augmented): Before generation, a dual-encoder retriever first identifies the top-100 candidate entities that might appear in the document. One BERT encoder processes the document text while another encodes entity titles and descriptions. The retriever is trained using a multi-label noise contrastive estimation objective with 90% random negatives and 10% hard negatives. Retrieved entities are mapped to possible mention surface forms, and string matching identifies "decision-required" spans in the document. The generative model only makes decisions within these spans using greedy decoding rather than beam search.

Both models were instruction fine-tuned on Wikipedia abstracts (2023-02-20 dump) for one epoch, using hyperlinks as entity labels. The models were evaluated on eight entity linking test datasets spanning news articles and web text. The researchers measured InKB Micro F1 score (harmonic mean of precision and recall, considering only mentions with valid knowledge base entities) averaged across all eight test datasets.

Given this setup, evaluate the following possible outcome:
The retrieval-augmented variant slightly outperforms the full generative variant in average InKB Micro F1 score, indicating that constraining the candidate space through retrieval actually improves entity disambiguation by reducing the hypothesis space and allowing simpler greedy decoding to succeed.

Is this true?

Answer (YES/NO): NO